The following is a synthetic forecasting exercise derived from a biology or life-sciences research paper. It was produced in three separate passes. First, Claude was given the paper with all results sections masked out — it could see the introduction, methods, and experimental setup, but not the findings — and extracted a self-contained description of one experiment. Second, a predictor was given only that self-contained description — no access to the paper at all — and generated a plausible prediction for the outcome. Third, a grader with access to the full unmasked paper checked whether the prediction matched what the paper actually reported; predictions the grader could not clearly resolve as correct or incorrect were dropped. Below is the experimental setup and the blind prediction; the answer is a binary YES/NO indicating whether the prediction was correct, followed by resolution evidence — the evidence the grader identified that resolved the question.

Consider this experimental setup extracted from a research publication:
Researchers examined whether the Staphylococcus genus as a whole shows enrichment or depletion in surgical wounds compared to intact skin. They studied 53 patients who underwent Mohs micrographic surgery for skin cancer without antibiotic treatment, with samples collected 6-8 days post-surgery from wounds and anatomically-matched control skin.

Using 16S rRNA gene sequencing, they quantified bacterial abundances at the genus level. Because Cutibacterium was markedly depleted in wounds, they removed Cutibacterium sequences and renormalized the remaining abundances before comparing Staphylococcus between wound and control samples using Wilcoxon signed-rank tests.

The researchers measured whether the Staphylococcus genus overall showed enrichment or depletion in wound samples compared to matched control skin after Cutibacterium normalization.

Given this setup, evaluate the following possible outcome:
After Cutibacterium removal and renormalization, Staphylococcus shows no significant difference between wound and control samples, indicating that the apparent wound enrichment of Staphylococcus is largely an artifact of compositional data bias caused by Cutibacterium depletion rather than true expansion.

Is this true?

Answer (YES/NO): YES